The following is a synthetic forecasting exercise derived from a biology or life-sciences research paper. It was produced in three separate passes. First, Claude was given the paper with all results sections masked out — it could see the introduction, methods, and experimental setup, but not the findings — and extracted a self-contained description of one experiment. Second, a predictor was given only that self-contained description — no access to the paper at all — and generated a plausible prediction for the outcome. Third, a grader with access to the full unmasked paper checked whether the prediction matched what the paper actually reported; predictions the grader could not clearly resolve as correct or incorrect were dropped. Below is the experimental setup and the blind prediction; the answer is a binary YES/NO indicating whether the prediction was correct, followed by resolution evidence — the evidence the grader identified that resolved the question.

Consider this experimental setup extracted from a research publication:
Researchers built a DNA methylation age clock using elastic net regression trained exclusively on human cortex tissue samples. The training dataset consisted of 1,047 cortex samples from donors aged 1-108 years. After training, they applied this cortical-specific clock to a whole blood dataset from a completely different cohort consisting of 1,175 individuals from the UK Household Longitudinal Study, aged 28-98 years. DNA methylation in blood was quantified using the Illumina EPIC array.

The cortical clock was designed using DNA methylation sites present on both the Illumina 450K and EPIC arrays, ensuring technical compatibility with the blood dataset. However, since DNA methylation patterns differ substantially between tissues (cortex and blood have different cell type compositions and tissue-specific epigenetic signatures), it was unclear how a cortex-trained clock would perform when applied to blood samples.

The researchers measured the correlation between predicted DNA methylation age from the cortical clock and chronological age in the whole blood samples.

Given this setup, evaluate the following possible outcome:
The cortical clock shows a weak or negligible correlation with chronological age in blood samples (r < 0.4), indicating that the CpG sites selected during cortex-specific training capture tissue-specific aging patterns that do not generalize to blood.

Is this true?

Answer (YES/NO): NO